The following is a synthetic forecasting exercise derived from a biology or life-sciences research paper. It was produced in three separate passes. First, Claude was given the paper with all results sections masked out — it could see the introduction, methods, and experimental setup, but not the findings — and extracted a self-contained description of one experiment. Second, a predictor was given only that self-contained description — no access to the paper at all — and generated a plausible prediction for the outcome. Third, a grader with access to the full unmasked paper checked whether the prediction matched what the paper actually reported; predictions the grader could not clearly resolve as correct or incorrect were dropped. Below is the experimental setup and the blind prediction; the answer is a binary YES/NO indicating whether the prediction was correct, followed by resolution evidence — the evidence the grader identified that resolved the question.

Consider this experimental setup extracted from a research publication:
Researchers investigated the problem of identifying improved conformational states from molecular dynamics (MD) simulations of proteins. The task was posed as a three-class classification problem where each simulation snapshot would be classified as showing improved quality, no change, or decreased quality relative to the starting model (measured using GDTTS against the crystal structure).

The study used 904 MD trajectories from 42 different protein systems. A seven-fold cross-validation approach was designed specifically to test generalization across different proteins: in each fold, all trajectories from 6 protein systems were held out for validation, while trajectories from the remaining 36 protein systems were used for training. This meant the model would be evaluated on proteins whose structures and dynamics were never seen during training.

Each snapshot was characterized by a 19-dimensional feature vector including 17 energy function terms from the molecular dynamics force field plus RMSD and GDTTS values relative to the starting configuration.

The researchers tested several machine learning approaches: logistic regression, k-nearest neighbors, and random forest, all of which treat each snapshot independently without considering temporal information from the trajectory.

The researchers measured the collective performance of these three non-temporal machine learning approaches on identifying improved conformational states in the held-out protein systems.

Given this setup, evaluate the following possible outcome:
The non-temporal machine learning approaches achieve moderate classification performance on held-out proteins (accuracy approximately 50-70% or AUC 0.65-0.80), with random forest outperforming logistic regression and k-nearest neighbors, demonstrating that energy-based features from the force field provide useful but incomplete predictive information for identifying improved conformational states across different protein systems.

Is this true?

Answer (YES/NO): NO